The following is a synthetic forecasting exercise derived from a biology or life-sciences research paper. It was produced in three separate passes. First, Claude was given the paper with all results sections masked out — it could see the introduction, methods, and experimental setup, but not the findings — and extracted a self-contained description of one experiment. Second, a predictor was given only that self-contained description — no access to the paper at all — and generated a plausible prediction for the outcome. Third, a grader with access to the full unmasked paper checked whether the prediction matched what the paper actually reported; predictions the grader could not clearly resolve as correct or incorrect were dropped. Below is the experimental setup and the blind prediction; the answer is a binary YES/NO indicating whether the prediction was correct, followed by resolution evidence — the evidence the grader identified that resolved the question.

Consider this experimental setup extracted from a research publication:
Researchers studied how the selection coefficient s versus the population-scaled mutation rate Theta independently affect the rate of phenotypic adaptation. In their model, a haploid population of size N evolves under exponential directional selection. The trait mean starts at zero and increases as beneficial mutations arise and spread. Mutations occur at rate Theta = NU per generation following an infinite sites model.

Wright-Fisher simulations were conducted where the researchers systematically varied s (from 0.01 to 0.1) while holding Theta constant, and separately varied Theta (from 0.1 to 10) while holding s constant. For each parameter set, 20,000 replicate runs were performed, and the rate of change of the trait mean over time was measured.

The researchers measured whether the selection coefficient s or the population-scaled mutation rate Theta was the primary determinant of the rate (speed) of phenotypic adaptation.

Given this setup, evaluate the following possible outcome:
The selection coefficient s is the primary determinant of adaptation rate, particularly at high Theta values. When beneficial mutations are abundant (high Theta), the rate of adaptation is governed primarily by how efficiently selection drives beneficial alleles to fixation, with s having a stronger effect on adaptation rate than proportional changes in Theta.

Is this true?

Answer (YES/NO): NO